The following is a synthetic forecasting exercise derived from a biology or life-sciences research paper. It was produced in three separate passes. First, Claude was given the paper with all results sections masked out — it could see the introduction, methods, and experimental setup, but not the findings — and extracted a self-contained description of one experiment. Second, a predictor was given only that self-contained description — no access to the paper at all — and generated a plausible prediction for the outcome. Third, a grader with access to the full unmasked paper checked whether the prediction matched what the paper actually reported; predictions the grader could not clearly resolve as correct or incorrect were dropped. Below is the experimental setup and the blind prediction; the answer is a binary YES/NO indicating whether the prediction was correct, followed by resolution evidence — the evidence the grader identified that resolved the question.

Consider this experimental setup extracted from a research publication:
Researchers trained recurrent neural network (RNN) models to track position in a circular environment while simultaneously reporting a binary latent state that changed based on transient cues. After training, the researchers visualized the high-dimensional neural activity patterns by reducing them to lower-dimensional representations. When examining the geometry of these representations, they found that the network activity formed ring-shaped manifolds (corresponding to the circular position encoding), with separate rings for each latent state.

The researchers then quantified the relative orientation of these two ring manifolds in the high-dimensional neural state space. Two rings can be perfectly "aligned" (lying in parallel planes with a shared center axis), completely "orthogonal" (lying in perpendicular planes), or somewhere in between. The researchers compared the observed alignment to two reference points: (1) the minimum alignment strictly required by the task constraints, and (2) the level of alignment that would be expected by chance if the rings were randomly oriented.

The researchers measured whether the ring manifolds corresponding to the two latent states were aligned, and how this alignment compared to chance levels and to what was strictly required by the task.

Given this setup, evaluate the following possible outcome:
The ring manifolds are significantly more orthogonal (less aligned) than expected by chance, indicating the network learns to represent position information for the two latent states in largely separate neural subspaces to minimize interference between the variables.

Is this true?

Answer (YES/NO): NO